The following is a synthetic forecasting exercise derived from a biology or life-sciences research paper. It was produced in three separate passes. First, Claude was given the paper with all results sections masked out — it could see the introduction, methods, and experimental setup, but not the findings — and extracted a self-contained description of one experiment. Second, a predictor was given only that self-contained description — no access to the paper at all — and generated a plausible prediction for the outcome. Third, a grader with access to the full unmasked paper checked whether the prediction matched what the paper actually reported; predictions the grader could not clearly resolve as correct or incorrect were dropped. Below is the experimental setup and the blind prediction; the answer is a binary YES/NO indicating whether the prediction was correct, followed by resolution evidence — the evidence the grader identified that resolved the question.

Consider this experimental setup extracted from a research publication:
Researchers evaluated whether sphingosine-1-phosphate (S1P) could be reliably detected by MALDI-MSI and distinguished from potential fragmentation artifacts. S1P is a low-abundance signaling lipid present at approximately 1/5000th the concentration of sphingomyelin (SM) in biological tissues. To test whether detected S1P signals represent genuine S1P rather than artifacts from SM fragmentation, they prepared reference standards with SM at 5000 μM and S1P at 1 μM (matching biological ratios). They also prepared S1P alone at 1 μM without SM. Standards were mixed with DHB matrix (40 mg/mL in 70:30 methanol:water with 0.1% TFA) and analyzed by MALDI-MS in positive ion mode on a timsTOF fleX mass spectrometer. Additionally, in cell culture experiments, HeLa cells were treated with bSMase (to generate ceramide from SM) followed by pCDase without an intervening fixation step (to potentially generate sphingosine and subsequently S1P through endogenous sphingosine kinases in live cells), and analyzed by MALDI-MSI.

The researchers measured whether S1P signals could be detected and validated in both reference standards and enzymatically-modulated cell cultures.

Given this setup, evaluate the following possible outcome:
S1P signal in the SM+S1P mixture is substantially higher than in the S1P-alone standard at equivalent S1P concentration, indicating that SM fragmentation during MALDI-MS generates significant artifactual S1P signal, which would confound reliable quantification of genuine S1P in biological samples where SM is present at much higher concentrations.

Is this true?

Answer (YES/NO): NO